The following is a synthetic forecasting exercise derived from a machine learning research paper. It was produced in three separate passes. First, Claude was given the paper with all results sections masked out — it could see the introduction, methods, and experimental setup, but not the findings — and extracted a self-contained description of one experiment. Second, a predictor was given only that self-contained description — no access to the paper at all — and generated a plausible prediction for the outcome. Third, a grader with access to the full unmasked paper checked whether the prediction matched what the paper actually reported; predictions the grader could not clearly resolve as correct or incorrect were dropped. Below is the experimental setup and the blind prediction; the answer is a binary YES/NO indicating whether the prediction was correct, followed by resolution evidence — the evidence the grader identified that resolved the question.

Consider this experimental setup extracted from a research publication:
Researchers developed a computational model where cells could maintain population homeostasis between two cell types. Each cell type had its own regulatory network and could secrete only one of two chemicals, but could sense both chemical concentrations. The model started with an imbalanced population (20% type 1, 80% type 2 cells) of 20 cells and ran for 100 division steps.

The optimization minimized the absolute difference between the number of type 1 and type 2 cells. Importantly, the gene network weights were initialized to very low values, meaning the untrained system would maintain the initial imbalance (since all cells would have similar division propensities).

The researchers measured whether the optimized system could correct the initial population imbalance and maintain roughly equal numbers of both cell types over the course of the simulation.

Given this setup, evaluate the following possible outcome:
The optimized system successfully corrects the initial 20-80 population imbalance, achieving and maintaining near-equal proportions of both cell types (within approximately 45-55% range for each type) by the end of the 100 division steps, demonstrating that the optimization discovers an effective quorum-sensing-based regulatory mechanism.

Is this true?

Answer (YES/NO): YES